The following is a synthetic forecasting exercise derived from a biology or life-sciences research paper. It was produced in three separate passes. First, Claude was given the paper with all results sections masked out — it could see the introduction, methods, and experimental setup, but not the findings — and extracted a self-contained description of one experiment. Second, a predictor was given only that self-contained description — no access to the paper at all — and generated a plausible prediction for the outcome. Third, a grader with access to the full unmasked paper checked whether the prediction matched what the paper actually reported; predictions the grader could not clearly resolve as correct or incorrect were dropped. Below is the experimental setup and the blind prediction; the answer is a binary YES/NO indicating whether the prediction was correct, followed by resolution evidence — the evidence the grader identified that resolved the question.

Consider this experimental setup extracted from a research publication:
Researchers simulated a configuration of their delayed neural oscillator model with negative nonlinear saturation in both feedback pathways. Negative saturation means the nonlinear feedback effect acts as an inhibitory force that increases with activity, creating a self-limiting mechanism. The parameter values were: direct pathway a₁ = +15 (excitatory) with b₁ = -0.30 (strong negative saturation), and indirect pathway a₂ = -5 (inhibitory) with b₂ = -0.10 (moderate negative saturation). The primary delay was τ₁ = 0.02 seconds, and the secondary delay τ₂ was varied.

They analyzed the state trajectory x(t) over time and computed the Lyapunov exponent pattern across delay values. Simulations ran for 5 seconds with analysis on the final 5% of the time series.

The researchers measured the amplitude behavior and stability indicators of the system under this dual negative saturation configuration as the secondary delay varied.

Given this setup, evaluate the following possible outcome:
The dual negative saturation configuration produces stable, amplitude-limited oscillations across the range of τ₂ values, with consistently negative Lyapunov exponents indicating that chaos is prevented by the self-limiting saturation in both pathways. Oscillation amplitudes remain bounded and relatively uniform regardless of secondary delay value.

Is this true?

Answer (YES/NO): NO